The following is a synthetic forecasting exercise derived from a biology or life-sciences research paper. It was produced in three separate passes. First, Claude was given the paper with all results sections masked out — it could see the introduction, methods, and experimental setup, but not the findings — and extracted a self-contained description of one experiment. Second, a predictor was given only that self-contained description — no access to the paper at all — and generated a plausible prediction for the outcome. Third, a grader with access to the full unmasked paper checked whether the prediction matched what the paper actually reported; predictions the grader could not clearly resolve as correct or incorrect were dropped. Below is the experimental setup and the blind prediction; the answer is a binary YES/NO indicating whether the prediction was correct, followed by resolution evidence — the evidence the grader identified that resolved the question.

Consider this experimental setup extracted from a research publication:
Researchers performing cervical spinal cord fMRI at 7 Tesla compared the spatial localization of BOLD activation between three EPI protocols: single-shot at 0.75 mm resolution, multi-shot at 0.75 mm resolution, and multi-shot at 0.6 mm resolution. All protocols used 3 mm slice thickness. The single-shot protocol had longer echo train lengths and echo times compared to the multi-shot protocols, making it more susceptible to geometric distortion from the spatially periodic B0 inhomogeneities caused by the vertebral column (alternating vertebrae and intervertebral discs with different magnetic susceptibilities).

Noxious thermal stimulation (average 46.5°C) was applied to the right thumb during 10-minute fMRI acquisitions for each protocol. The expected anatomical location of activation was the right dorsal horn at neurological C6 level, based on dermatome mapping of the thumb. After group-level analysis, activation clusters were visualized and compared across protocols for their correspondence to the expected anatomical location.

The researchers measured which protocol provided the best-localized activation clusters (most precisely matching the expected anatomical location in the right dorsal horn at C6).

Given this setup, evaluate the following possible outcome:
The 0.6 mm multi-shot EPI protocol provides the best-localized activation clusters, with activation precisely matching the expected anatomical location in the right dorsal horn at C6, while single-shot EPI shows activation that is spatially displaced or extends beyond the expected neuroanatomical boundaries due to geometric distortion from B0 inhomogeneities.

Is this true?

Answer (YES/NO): NO